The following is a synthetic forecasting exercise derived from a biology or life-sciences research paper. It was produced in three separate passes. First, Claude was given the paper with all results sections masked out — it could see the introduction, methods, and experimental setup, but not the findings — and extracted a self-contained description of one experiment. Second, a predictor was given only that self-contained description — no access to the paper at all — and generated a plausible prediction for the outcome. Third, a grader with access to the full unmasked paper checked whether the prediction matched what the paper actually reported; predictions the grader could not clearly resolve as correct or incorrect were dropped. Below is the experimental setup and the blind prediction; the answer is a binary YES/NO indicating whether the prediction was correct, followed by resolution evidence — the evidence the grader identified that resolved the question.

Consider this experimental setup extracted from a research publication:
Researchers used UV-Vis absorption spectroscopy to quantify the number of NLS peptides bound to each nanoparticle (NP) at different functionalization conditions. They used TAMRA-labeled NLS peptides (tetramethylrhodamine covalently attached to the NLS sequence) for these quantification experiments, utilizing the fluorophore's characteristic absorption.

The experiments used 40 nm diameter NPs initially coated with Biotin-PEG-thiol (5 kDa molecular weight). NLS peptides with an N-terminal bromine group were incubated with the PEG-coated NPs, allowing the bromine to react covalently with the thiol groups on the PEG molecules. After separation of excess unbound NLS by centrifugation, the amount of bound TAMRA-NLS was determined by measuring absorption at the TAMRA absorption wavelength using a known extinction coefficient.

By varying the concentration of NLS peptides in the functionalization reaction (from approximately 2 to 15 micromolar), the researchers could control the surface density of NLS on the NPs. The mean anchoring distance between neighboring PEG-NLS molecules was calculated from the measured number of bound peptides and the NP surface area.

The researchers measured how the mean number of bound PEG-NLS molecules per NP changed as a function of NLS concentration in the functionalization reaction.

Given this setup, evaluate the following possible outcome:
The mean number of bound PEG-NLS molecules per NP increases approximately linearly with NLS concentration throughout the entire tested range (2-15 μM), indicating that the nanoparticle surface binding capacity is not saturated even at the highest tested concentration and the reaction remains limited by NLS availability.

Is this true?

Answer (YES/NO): NO